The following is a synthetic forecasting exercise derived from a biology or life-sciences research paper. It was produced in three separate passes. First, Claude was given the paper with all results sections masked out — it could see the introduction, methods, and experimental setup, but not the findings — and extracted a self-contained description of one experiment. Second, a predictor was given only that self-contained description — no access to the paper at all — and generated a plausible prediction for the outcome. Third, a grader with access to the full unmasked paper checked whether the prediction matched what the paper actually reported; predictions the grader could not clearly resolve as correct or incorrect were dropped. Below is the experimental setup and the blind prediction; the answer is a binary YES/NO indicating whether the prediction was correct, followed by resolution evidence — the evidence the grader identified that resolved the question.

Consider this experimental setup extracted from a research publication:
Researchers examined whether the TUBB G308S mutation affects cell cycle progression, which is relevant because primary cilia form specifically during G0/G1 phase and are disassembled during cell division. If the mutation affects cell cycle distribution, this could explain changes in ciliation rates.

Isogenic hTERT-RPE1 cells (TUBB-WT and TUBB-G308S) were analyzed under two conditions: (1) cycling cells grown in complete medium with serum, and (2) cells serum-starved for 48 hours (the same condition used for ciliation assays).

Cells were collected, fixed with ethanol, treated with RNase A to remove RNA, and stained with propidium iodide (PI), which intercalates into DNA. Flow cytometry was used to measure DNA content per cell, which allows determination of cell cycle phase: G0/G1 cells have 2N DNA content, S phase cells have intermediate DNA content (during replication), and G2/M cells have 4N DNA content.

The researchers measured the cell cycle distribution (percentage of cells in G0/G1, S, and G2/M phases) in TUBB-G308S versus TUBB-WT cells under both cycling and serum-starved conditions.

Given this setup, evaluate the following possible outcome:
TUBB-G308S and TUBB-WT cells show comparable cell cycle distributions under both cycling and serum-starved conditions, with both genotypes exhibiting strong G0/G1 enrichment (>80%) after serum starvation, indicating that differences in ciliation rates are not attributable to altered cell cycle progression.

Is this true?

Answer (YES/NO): NO